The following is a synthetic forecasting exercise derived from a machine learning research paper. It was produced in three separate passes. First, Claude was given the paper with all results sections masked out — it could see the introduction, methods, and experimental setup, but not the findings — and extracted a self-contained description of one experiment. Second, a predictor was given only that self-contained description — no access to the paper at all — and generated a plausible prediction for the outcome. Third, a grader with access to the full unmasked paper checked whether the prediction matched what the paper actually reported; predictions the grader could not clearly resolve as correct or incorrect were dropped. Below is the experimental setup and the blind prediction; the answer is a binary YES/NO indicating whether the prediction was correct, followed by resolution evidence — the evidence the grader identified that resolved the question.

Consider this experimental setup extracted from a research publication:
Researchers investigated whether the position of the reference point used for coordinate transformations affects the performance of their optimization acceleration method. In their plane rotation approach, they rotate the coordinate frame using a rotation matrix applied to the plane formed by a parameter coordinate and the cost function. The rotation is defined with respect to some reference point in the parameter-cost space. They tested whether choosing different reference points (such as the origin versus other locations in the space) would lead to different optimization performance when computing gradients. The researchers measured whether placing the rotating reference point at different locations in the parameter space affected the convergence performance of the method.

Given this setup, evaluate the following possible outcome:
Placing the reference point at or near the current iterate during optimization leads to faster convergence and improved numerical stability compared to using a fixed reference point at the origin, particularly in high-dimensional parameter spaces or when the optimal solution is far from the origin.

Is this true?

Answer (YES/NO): NO